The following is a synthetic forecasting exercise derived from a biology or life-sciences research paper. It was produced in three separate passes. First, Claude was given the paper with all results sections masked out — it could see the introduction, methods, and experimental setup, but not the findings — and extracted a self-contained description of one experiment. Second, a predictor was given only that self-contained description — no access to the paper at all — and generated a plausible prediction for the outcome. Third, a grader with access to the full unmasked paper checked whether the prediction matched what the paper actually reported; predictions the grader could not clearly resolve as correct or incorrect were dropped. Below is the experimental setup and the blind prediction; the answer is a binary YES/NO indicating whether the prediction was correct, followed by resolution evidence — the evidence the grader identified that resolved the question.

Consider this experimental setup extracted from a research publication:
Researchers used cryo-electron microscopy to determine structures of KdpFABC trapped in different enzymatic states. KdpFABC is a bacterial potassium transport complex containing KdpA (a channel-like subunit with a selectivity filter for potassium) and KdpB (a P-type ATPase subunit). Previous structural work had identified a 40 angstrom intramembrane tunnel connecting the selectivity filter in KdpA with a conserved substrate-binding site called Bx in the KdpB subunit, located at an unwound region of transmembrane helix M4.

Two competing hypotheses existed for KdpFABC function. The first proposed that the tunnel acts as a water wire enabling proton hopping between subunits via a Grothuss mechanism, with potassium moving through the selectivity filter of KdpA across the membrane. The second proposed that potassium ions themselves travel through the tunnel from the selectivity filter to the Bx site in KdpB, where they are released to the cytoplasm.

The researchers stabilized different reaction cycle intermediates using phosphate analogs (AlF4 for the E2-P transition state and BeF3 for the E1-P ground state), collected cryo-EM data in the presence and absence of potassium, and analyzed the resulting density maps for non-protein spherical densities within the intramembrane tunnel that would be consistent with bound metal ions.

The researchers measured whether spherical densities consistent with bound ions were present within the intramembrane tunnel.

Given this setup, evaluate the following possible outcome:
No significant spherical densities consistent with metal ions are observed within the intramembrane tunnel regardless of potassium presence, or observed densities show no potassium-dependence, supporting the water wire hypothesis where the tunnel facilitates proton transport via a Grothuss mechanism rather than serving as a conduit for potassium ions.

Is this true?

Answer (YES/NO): NO